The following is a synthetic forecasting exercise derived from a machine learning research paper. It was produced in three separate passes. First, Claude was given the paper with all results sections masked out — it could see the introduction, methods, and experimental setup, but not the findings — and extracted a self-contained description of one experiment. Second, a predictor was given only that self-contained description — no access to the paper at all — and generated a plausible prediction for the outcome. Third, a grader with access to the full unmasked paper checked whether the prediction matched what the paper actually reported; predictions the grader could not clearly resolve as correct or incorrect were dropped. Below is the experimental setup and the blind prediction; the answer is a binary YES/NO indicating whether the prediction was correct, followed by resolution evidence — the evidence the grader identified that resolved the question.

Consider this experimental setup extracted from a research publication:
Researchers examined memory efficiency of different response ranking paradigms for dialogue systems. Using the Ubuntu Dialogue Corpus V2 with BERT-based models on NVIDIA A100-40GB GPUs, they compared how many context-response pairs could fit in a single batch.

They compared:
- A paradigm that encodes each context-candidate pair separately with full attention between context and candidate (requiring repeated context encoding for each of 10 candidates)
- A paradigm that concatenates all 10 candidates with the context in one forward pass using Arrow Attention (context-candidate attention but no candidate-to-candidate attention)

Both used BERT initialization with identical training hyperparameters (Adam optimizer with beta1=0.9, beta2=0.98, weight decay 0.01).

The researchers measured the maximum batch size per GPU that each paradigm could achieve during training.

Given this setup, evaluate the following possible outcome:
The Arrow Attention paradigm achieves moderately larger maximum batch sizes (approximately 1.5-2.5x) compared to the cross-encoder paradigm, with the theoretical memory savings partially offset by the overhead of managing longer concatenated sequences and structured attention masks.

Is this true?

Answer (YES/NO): YES